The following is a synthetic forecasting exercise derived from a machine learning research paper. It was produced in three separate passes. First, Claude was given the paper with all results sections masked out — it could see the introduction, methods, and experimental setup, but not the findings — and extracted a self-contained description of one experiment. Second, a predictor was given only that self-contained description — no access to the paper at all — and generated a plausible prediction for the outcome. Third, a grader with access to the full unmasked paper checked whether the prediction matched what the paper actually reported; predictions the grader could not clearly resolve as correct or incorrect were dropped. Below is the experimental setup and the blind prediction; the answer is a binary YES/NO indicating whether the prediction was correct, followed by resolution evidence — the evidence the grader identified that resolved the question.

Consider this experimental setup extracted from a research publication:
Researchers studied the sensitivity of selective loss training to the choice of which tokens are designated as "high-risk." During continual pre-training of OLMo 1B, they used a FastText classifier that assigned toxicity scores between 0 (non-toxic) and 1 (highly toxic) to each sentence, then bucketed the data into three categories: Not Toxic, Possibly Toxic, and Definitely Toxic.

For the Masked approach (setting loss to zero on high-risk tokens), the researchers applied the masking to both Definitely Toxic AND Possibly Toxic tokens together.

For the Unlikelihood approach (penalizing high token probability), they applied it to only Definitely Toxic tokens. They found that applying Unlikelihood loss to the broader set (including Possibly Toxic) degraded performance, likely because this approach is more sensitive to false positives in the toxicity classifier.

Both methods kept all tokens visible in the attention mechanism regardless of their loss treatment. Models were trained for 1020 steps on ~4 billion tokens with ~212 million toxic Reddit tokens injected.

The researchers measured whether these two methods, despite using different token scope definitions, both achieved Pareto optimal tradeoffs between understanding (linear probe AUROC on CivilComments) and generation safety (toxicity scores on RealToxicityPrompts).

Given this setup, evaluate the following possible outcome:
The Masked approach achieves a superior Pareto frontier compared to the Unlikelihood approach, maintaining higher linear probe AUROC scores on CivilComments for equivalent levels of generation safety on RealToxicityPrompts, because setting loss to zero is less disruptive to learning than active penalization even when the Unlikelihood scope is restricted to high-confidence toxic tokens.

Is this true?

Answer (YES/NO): NO